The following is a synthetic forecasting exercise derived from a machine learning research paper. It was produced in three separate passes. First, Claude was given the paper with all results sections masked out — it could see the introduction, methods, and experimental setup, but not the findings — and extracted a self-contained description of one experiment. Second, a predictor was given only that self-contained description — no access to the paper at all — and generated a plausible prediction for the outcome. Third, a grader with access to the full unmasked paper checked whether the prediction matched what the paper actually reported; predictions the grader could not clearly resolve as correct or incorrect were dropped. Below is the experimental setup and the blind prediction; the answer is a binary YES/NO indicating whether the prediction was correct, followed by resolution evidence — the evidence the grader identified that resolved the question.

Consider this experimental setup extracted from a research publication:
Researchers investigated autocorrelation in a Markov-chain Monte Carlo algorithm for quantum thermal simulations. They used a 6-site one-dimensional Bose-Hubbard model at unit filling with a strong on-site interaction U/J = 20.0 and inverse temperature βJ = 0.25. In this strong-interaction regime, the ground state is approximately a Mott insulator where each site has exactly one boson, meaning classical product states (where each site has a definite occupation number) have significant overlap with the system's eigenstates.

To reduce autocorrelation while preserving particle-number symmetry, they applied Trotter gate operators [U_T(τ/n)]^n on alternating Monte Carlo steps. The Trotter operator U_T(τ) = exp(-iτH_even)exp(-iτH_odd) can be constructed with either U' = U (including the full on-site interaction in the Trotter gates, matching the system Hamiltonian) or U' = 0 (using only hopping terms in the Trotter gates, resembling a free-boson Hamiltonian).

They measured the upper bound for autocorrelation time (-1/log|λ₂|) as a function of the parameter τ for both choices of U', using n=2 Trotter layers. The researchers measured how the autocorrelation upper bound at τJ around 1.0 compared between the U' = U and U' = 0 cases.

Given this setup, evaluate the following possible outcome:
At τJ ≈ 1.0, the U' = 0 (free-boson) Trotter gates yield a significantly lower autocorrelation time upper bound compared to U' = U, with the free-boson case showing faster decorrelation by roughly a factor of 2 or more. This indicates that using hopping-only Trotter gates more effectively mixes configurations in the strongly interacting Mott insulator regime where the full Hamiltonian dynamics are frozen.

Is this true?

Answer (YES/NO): YES